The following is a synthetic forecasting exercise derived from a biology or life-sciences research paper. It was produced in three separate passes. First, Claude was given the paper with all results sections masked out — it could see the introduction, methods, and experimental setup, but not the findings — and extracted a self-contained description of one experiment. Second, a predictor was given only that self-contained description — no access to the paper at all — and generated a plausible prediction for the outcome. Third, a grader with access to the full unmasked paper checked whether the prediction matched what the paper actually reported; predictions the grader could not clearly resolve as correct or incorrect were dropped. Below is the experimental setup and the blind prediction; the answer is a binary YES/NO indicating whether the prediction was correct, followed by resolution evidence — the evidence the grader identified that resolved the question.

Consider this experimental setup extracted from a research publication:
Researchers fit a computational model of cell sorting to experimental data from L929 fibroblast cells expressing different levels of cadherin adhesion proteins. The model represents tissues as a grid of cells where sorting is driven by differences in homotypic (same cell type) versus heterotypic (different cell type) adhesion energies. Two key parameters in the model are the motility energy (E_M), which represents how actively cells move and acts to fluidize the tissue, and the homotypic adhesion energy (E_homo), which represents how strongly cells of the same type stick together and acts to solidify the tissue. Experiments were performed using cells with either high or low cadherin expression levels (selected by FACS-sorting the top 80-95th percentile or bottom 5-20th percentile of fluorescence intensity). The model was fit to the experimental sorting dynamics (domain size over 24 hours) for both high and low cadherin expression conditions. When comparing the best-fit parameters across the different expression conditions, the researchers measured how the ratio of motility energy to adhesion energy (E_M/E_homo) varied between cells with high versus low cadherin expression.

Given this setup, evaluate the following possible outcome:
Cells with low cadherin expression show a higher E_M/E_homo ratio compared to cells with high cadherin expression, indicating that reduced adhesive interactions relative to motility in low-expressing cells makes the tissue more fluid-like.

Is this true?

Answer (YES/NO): YES